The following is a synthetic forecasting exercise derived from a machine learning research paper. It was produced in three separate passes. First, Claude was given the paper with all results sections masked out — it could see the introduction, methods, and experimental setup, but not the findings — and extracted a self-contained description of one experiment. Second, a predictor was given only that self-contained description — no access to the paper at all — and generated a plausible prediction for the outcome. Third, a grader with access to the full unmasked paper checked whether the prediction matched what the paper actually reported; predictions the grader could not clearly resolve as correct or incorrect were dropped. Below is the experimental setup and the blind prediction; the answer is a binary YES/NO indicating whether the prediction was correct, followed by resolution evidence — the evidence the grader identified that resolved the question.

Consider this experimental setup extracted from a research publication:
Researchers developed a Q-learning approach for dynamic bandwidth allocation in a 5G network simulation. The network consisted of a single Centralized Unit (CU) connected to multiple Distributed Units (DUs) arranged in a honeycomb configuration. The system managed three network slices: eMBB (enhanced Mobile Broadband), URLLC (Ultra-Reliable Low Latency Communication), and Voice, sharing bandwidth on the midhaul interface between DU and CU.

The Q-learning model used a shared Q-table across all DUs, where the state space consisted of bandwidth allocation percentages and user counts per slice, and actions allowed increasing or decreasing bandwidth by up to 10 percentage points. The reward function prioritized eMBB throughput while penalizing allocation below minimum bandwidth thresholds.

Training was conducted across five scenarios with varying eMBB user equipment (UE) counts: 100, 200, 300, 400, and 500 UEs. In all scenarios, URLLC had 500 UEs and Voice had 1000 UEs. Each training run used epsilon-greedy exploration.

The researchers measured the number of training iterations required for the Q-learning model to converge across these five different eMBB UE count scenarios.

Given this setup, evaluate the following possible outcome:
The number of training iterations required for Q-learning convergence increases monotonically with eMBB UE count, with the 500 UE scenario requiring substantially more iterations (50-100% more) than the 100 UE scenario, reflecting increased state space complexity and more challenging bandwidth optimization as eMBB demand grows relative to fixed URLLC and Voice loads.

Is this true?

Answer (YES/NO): NO